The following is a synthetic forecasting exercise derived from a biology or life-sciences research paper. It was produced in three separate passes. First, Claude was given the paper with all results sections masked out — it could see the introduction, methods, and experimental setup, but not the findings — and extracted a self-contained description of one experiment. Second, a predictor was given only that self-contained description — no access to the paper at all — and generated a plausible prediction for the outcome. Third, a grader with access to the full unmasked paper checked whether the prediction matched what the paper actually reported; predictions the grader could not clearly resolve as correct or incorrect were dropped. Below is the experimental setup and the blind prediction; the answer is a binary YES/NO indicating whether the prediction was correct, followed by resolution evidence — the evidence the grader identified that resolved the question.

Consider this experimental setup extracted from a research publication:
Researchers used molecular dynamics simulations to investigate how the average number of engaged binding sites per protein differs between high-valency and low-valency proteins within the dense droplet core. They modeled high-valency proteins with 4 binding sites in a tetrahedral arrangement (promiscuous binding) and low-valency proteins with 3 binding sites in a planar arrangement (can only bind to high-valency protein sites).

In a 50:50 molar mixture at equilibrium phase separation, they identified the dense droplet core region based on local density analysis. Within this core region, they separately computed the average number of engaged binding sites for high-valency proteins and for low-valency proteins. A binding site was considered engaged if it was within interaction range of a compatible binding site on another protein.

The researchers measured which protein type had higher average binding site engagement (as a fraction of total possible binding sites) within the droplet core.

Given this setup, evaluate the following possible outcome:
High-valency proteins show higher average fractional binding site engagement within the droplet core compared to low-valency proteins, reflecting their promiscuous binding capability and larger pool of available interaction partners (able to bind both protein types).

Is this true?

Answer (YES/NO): YES